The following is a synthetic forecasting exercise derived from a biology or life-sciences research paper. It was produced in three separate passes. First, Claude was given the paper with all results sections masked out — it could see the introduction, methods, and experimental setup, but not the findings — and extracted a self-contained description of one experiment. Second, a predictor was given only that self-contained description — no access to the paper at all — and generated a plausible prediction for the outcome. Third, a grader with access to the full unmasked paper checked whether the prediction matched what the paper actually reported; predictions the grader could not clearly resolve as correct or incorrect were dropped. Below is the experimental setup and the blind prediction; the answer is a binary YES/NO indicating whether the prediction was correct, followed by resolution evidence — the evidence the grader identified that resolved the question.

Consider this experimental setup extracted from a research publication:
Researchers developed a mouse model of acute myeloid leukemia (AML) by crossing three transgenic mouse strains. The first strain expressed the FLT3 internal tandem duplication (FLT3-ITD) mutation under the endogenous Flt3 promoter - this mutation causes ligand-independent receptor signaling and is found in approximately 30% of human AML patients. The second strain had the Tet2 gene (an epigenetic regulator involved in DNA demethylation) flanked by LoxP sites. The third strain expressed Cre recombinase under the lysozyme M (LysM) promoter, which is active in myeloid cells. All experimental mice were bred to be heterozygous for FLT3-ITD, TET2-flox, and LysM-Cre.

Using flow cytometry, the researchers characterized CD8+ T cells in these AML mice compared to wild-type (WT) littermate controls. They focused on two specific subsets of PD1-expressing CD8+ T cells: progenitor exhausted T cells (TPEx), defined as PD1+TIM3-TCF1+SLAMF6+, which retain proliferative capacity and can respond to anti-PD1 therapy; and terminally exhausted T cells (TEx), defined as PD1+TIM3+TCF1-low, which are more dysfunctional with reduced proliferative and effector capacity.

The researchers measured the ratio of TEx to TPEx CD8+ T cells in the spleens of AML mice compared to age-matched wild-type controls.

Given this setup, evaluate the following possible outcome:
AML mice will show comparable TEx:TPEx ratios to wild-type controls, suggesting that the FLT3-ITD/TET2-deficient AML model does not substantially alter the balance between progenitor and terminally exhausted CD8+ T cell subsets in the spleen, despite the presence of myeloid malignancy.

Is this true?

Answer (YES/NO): NO